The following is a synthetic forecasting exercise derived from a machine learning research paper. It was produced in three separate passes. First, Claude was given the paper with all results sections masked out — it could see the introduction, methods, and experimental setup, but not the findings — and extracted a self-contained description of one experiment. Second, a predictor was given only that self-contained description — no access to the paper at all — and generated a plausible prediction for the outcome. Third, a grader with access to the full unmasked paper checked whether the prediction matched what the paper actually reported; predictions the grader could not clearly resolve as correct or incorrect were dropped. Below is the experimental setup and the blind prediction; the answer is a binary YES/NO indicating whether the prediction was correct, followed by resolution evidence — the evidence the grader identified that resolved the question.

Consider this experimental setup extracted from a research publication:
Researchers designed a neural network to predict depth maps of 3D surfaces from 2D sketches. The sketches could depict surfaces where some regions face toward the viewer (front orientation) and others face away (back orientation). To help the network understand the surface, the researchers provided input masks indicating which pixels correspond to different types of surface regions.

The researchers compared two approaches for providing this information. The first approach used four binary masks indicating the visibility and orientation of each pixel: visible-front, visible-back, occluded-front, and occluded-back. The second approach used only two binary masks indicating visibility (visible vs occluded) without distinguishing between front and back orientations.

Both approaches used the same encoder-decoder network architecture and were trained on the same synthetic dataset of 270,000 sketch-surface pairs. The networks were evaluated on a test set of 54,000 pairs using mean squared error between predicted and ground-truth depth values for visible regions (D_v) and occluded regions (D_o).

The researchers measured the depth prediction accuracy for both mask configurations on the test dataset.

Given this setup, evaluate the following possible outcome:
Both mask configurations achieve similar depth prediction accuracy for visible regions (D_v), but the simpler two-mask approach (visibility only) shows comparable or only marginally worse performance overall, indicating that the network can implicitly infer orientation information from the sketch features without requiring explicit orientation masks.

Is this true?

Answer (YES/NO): NO